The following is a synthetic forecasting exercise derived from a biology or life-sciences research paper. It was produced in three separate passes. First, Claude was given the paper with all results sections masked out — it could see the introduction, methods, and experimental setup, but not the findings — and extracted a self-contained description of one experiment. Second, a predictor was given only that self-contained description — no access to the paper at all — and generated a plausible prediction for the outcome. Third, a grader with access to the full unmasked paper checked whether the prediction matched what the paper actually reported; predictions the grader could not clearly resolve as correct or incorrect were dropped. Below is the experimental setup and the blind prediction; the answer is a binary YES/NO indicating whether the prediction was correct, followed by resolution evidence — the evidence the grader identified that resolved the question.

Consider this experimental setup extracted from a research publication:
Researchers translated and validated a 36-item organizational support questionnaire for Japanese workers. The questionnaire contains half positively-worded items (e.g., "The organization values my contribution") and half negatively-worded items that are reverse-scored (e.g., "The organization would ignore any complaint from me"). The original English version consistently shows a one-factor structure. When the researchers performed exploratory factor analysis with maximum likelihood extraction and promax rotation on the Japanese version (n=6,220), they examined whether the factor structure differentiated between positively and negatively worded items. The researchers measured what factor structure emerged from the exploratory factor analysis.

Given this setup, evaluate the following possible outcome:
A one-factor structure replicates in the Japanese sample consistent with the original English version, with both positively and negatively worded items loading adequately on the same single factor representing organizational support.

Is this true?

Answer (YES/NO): NO